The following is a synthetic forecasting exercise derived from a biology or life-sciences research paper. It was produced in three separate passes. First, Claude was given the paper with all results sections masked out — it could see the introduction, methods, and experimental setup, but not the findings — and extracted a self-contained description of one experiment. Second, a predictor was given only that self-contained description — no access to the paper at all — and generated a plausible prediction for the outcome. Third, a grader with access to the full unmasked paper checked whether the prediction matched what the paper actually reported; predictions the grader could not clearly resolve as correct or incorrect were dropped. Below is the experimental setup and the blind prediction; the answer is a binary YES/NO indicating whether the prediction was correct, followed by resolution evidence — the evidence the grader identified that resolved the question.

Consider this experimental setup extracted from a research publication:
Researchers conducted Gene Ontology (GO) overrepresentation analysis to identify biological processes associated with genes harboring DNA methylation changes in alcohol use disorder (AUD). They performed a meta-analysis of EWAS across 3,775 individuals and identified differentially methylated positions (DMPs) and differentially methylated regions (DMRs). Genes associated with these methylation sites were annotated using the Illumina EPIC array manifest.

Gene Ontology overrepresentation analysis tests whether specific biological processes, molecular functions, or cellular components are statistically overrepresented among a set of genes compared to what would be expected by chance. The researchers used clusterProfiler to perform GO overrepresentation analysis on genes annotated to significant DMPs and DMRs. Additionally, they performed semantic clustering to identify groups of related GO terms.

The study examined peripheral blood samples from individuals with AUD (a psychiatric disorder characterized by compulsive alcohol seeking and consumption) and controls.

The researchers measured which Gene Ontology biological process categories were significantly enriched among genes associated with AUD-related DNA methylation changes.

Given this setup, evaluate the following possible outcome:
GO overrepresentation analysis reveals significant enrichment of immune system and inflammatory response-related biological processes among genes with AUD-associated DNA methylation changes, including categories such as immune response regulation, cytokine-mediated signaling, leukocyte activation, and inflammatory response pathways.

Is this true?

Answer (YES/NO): NO